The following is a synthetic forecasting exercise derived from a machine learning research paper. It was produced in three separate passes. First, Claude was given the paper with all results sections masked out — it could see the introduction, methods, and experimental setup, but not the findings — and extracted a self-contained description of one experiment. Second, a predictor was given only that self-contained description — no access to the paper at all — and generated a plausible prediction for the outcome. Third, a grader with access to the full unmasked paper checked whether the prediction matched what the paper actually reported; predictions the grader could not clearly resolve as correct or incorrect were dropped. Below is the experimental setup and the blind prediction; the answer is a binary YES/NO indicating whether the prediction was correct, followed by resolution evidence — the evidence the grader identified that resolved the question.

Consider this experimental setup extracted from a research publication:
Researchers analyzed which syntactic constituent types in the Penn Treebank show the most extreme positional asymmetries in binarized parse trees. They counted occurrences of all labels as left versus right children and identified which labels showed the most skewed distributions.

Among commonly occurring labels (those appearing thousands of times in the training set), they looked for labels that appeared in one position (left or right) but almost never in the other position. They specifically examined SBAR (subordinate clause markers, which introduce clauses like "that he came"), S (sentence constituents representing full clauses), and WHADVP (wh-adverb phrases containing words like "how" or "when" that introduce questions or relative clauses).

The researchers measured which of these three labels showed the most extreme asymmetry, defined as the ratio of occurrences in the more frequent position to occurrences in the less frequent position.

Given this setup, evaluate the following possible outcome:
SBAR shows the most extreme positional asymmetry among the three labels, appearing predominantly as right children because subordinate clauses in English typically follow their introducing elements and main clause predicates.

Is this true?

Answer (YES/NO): NO